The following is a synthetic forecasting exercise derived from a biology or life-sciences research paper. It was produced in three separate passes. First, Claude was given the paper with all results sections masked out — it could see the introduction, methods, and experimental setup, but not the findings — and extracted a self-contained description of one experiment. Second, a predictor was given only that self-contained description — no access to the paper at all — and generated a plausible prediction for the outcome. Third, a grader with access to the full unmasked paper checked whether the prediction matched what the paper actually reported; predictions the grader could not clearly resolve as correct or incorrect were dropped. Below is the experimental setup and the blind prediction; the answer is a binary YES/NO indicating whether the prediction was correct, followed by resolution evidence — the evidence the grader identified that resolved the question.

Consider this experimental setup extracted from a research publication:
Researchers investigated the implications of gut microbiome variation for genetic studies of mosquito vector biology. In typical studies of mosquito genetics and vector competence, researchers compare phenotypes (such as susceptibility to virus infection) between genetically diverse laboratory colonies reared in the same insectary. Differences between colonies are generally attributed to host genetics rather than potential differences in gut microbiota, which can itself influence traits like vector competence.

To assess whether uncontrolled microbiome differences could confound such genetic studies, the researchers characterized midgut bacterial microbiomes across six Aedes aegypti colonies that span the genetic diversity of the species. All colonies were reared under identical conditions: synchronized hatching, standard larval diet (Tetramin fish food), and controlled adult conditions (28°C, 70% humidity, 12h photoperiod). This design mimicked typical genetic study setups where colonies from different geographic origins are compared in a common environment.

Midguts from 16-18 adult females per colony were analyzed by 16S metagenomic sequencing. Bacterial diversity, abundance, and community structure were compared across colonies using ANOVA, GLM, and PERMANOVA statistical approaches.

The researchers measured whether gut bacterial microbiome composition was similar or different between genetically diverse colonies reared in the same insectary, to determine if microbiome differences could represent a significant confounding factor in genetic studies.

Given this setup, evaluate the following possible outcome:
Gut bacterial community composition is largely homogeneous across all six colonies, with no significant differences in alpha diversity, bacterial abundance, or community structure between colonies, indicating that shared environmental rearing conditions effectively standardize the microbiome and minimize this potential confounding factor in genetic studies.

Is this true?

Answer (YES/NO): YES